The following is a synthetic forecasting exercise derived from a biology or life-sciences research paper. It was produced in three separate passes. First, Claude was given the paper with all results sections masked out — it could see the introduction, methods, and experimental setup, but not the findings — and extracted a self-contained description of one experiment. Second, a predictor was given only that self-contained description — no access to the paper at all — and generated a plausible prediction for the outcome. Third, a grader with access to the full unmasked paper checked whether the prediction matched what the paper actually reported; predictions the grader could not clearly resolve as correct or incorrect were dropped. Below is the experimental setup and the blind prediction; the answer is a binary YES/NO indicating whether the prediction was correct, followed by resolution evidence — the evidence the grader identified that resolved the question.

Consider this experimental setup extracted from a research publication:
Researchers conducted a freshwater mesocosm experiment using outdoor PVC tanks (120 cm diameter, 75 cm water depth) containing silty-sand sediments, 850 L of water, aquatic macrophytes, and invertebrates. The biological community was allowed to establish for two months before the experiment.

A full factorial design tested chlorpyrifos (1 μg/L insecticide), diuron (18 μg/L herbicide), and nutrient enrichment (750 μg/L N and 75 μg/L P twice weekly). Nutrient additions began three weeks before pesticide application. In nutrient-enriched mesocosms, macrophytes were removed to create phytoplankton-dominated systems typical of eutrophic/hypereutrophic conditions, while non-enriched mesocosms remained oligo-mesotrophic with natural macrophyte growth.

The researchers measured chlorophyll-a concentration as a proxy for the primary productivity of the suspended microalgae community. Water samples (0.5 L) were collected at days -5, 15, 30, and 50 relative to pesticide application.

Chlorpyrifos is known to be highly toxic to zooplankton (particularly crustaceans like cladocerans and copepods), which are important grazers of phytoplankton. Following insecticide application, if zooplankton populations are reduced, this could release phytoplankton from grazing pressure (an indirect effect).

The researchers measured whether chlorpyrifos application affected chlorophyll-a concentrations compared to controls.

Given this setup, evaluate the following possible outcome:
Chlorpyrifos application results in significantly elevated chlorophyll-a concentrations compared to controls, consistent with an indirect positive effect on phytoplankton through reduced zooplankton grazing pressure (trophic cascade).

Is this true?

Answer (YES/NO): NO